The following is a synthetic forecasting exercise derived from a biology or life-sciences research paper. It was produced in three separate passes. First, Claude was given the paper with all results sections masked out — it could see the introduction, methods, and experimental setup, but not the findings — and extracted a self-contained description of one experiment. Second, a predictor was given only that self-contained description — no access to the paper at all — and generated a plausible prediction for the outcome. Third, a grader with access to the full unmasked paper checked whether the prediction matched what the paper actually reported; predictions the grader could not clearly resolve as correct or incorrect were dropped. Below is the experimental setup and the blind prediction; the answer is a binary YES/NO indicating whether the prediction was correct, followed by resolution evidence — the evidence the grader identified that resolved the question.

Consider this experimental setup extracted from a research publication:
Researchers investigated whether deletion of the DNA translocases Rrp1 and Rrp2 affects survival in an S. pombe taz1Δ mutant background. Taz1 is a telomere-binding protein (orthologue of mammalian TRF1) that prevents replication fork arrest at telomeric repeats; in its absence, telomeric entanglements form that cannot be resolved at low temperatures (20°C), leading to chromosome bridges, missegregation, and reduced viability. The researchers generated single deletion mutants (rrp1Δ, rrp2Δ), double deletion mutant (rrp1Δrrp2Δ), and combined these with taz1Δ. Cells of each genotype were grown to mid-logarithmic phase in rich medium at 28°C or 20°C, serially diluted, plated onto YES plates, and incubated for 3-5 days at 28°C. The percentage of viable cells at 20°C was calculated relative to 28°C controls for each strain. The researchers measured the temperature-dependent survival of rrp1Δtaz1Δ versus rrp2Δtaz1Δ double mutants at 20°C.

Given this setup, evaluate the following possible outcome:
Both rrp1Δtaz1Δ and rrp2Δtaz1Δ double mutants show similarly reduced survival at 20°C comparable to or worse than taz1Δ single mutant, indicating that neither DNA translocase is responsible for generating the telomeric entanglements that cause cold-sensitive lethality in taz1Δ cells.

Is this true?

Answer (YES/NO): NO